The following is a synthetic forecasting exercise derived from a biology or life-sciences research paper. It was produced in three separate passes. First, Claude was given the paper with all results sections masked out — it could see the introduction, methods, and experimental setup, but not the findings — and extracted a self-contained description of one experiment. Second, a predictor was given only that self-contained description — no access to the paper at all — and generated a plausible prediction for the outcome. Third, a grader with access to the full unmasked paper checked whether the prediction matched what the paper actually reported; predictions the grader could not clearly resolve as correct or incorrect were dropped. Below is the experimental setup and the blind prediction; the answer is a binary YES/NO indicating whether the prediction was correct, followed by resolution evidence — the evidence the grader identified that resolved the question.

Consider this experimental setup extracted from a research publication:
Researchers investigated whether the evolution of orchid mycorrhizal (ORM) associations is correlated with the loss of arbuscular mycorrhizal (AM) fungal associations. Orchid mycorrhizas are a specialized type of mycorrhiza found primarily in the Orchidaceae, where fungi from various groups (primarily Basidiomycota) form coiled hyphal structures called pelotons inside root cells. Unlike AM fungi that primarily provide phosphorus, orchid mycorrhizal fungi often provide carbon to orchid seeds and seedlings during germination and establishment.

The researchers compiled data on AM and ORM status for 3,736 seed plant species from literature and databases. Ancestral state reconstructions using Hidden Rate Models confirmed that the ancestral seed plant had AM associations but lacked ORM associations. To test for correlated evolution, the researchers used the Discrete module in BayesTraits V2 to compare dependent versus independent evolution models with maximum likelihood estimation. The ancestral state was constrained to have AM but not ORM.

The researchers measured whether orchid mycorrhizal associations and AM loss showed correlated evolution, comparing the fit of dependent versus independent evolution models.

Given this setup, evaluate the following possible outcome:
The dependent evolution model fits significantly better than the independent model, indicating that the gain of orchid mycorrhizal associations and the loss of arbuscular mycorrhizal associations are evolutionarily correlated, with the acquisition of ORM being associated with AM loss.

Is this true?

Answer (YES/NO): YES